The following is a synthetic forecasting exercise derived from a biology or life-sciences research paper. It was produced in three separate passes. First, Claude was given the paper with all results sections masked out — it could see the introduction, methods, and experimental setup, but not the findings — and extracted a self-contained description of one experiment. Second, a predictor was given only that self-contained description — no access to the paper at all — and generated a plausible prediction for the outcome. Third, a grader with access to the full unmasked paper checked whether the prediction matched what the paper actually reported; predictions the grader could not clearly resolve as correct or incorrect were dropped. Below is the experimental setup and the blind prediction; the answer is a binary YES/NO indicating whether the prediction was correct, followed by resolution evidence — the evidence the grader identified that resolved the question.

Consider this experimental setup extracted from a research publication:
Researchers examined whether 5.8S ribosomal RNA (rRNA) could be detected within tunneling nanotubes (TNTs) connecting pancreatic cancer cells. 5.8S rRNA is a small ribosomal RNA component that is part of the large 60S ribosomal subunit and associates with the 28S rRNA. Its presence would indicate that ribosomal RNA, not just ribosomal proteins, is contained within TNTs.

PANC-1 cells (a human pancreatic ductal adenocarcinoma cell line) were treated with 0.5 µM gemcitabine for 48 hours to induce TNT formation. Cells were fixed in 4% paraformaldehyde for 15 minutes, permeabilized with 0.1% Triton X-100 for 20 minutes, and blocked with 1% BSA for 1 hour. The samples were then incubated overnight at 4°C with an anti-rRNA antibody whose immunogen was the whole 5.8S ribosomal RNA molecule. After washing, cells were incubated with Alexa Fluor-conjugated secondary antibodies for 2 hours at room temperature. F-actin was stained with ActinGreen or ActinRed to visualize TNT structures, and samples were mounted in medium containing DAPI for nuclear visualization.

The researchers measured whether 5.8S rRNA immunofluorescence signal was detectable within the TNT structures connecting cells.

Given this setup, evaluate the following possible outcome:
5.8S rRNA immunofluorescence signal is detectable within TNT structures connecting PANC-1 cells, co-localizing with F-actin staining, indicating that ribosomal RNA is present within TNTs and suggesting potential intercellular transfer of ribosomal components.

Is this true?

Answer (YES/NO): YES